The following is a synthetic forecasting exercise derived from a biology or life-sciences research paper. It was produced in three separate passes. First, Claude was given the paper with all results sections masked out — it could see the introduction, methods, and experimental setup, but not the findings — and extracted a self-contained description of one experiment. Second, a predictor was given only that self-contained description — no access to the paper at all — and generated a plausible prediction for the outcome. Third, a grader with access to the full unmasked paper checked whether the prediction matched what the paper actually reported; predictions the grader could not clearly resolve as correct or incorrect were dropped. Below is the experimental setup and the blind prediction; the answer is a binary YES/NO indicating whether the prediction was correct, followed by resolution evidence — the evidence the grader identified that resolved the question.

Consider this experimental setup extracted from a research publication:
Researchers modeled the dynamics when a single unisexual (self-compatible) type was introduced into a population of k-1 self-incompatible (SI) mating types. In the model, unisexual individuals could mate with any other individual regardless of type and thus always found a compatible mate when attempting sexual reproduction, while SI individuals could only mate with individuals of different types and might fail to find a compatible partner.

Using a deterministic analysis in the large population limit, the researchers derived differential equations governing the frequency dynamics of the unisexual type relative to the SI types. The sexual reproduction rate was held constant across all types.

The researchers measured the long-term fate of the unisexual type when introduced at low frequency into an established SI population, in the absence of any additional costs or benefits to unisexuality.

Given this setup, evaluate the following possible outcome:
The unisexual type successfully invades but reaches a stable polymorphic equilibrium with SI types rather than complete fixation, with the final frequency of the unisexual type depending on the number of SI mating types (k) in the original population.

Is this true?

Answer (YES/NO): NO